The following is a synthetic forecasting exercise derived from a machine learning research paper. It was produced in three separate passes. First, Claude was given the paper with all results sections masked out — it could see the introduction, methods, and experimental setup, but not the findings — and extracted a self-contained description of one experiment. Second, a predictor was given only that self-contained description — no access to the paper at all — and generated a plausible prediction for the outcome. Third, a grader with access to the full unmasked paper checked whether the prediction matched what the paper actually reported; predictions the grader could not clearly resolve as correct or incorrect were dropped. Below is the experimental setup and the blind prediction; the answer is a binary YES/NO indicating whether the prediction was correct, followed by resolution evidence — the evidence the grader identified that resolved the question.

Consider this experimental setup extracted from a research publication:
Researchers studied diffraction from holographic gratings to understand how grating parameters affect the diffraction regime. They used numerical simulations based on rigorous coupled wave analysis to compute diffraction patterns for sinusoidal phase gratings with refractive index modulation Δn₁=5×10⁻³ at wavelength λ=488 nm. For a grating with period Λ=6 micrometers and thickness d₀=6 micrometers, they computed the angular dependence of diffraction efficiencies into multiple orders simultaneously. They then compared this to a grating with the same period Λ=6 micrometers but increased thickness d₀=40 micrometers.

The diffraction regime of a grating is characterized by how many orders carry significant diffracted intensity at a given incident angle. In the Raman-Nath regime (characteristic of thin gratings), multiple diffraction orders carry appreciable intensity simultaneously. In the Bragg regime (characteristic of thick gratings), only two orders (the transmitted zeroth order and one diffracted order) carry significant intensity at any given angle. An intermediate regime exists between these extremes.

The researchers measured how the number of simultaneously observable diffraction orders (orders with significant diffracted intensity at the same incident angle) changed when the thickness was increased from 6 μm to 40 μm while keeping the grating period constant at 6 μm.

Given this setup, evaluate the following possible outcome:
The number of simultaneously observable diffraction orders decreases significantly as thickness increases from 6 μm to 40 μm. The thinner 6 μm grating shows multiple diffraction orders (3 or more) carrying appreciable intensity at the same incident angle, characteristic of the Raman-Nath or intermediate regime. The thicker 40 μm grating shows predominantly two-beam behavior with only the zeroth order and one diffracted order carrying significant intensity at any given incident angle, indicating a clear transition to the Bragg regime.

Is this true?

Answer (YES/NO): NO